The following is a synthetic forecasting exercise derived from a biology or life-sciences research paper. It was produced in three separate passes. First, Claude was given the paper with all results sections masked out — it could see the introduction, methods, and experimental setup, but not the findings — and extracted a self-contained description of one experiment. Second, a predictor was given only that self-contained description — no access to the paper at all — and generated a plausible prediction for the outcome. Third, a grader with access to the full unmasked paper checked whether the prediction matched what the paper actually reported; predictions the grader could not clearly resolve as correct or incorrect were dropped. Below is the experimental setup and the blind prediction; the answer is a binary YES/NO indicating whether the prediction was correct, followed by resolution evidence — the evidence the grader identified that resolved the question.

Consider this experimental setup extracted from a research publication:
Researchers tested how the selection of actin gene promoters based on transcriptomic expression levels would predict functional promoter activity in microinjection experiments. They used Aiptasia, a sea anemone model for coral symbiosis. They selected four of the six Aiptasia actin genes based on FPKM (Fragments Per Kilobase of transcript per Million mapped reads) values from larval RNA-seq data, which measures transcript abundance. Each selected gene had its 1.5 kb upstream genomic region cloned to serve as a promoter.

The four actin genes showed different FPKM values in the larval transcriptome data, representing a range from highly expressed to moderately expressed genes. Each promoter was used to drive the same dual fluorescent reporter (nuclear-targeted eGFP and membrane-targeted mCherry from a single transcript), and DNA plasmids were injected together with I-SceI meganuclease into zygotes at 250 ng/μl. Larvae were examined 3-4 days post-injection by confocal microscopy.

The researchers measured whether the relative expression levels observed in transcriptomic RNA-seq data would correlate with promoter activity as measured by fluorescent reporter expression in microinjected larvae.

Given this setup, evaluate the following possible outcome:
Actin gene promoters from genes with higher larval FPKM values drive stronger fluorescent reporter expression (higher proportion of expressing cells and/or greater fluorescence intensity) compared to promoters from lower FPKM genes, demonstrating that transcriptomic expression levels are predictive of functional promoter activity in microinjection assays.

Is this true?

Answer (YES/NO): NO